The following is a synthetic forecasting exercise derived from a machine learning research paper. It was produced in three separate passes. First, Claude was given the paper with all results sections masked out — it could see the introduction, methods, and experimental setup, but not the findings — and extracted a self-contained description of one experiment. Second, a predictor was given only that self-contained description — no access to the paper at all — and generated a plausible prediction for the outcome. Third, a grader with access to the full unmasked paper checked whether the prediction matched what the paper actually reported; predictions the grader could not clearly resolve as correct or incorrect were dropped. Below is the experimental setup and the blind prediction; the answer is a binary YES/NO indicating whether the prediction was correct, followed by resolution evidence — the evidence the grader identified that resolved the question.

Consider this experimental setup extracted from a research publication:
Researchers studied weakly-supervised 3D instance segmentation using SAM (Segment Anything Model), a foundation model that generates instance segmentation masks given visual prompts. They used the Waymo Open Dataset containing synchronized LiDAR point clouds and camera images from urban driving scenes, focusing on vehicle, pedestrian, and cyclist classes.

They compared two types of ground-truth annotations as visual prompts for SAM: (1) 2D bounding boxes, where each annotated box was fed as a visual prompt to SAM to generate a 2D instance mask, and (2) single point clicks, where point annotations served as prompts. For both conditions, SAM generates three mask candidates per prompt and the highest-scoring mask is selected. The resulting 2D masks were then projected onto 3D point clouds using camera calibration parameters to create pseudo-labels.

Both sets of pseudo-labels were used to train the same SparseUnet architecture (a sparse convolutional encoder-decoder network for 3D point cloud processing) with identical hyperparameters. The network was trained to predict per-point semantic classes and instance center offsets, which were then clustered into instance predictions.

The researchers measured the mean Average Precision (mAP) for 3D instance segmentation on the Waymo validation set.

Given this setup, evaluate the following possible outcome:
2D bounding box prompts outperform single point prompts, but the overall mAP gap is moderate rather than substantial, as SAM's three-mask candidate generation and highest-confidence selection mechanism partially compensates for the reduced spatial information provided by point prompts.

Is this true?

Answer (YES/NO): NO